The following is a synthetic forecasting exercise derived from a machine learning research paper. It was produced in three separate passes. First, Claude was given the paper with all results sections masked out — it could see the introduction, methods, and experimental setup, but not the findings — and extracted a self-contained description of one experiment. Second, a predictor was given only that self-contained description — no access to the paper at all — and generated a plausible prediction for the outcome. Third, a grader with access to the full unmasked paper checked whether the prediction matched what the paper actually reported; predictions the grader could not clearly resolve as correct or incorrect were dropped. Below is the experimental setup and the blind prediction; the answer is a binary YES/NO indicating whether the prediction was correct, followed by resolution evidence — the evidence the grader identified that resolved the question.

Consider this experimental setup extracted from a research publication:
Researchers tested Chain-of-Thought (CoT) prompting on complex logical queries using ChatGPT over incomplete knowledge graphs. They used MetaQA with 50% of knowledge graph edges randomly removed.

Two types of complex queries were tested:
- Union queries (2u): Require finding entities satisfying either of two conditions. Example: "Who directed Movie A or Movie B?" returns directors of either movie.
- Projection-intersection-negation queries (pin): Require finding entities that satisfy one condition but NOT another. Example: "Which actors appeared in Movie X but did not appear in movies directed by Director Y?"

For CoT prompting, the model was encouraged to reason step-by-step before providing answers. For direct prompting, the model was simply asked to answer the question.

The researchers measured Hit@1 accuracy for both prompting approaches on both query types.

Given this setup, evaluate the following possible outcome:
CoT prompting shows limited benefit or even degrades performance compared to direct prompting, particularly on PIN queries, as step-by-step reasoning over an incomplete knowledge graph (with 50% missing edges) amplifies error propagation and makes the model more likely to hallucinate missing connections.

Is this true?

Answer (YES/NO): NO